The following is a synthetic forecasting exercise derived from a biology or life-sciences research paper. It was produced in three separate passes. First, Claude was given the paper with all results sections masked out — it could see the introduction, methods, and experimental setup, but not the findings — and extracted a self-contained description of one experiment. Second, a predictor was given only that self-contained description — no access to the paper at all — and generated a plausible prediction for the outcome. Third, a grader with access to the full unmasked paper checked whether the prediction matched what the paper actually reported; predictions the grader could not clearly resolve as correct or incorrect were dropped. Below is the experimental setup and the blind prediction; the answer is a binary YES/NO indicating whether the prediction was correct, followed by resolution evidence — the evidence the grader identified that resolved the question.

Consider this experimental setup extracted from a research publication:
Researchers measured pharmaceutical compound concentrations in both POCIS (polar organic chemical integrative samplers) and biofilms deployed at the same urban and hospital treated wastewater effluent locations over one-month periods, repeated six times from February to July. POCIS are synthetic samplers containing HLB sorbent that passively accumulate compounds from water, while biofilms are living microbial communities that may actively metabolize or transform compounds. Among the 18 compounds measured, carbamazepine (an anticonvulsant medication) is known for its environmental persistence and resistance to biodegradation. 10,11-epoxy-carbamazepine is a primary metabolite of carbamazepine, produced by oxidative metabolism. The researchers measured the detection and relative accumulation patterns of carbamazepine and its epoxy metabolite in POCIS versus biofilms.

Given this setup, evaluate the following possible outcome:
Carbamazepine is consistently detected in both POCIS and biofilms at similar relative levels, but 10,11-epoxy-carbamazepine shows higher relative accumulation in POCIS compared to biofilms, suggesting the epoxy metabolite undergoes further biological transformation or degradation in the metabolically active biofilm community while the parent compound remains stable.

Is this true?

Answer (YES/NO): NO